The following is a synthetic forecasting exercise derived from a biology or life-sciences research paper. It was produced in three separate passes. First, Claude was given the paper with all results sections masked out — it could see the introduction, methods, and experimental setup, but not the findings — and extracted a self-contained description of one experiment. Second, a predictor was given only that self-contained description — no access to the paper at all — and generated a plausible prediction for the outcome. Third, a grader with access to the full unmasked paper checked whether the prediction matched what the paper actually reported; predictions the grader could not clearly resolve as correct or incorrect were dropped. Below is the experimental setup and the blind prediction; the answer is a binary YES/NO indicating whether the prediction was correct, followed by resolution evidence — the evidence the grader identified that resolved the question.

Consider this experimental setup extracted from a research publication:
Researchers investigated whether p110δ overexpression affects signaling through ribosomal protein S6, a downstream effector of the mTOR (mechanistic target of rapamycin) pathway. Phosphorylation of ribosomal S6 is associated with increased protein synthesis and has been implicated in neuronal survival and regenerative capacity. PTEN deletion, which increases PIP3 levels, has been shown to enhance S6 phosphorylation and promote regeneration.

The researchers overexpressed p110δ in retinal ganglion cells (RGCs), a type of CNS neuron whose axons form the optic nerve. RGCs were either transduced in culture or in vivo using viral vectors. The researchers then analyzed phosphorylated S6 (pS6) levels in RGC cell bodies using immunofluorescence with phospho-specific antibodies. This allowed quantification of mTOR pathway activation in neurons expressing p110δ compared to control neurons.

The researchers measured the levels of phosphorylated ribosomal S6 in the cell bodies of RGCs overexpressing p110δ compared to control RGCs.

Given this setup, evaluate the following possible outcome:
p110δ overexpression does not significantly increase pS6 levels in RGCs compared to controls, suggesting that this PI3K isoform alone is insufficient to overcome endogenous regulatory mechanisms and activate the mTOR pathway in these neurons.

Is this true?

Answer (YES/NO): NO